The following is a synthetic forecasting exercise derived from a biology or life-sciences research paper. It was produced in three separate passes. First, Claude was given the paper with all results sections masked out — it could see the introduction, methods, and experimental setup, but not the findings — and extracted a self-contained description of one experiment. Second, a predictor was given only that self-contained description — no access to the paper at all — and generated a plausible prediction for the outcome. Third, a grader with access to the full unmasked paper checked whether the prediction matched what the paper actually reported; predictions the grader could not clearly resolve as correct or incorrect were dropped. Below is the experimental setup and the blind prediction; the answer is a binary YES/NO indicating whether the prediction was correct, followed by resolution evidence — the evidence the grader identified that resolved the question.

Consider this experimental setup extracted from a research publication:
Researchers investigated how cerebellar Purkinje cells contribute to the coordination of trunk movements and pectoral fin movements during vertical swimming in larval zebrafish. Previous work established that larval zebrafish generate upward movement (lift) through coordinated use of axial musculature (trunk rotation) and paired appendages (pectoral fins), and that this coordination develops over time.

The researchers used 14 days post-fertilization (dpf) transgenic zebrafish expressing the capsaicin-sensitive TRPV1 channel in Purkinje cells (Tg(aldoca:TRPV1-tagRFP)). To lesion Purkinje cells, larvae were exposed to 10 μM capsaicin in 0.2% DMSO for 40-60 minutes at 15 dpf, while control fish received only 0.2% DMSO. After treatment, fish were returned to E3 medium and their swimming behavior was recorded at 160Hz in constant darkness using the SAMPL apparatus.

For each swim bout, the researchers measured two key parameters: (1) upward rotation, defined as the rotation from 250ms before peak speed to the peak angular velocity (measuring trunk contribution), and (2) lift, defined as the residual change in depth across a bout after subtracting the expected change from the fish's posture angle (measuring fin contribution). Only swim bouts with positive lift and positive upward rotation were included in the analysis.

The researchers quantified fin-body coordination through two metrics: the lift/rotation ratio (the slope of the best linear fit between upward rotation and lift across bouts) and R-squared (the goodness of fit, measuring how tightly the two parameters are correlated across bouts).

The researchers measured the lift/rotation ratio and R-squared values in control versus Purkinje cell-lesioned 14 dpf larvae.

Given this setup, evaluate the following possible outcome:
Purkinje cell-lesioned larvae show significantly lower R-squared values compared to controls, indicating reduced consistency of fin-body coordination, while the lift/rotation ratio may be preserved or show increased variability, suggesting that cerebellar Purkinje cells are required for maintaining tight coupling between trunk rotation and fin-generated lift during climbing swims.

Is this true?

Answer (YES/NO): NO